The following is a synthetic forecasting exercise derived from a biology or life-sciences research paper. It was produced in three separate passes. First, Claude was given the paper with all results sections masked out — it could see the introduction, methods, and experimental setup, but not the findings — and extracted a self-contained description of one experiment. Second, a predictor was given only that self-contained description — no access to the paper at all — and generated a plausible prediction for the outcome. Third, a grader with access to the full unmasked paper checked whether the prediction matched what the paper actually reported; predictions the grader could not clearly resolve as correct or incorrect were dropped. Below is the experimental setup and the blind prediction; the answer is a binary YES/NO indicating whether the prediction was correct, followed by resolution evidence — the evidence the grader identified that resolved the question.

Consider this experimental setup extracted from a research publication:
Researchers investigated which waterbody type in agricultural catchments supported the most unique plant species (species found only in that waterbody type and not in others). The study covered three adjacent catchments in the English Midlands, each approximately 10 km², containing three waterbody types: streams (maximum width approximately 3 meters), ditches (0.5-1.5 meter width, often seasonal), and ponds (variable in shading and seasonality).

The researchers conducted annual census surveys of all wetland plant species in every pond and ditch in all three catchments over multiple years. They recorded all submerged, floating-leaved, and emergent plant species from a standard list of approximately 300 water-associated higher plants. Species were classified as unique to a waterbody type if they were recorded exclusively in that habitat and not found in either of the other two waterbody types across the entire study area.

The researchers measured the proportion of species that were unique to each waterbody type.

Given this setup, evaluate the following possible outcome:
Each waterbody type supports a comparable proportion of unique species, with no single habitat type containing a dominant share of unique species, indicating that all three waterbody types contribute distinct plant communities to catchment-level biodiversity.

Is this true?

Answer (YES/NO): NO